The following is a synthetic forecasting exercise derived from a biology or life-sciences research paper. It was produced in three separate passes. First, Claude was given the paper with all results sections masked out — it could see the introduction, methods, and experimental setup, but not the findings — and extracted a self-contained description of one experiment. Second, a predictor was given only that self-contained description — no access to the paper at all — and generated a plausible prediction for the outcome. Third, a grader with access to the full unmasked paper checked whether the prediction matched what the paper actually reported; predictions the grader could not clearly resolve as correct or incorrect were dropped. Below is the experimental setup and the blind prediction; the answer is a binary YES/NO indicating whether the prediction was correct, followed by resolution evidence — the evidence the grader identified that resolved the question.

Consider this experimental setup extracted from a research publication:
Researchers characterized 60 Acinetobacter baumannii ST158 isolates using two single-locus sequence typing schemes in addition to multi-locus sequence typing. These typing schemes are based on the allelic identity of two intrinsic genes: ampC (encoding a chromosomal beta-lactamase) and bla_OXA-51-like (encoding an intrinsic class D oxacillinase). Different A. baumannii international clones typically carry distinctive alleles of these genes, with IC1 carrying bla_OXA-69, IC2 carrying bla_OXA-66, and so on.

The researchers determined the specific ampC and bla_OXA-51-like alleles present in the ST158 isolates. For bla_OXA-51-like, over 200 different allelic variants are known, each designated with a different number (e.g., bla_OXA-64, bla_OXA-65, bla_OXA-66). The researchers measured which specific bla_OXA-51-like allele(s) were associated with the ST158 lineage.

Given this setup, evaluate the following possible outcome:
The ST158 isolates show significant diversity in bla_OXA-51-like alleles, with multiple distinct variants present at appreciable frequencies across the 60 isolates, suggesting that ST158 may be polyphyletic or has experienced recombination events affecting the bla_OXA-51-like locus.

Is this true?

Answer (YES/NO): NO